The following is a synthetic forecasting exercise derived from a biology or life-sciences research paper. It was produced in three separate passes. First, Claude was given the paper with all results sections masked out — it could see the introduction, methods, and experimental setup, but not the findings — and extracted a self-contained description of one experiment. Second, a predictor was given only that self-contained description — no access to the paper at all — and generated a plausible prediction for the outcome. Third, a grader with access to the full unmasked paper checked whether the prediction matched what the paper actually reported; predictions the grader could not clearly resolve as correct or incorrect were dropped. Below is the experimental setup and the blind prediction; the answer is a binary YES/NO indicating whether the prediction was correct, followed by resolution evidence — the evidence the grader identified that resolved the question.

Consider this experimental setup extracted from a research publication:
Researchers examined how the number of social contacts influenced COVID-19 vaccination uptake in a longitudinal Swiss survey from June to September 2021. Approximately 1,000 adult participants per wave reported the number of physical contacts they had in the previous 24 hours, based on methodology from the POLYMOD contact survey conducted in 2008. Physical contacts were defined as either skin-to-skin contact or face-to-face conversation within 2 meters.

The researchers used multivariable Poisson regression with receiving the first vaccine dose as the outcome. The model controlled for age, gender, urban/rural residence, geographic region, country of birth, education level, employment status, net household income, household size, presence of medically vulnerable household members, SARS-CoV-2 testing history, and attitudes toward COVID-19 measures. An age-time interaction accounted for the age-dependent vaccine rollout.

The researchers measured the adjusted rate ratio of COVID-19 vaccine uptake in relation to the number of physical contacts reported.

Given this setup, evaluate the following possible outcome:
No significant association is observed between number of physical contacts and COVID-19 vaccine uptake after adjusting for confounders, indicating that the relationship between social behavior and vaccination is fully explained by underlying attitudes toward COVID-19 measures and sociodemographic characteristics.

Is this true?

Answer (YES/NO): NO